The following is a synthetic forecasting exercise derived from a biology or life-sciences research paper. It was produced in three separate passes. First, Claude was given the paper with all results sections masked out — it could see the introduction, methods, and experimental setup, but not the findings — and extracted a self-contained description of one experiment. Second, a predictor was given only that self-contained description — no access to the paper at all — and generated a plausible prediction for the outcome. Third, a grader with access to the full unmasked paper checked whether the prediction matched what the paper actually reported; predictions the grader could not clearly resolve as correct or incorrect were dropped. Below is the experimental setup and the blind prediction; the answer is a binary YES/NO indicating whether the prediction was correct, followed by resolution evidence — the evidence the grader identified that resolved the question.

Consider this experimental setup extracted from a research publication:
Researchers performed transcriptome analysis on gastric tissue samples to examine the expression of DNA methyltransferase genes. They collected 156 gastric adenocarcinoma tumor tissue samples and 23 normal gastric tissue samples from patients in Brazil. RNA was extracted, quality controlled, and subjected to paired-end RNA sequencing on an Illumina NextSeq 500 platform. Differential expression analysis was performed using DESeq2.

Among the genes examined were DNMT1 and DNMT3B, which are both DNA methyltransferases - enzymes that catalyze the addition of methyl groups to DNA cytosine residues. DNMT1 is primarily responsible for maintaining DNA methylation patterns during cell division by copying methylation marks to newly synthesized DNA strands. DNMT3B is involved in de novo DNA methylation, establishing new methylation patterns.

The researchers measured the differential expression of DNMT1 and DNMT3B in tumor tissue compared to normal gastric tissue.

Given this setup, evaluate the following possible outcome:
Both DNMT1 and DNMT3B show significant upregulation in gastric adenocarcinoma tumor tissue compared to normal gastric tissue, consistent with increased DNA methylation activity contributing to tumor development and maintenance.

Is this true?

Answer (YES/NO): NO